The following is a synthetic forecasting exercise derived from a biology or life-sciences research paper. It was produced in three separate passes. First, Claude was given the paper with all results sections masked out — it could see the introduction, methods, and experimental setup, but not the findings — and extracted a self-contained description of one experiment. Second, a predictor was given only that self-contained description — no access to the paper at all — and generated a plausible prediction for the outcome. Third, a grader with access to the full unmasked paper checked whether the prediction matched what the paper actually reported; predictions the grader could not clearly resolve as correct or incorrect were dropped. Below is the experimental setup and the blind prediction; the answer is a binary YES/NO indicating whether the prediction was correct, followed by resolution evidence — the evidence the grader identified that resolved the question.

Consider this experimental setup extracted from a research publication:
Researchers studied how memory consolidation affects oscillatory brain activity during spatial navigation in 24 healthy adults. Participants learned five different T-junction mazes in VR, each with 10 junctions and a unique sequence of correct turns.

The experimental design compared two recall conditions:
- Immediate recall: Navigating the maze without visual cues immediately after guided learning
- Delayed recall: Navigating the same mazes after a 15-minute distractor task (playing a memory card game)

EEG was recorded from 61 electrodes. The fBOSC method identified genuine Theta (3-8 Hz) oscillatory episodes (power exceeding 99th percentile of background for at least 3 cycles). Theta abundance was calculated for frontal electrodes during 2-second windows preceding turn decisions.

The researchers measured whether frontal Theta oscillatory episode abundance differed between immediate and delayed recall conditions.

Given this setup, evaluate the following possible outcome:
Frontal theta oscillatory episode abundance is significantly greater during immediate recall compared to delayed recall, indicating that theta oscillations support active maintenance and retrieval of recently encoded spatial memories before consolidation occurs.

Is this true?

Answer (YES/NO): NO